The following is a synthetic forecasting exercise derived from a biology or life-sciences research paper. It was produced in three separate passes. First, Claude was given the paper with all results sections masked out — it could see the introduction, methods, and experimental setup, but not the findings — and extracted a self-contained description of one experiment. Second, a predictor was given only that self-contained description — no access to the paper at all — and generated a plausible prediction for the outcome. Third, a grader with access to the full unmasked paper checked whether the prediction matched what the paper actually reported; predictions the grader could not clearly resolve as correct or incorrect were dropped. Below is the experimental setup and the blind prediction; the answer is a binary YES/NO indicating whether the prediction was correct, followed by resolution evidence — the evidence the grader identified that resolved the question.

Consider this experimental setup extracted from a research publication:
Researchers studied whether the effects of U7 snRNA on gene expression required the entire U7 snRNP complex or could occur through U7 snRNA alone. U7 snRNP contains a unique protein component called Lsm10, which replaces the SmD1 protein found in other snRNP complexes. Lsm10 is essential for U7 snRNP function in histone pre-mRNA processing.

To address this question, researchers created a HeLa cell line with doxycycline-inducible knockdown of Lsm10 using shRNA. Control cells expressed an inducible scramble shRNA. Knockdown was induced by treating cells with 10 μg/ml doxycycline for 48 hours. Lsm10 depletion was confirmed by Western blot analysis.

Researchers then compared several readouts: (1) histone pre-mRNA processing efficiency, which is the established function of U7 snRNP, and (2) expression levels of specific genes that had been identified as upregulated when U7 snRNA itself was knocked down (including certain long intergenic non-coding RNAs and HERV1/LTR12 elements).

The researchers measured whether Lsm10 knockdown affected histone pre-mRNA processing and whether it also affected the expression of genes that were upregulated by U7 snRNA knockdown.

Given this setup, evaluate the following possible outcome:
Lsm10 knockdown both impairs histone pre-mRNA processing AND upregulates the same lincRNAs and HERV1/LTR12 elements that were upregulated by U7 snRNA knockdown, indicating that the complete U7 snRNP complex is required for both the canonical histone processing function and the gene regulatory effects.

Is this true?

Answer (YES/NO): NO